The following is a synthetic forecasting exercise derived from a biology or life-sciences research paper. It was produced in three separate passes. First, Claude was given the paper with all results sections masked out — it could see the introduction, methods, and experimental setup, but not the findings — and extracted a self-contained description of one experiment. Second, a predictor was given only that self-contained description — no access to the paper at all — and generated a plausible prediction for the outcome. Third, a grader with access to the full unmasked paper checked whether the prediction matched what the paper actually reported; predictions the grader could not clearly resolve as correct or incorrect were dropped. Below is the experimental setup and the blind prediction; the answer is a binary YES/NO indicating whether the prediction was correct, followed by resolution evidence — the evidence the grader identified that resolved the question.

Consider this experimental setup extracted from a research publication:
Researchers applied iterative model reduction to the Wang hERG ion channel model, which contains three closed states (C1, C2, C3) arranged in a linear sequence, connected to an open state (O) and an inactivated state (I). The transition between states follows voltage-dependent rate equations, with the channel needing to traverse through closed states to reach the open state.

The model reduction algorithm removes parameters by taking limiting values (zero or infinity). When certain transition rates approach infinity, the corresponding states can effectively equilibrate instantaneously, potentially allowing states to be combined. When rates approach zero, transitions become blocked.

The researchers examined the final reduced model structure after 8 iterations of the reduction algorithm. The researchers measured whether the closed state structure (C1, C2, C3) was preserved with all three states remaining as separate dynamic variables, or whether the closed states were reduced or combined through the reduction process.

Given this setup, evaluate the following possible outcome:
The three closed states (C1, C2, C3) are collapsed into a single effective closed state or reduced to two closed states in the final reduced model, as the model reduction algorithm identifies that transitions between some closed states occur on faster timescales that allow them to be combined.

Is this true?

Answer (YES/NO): YES